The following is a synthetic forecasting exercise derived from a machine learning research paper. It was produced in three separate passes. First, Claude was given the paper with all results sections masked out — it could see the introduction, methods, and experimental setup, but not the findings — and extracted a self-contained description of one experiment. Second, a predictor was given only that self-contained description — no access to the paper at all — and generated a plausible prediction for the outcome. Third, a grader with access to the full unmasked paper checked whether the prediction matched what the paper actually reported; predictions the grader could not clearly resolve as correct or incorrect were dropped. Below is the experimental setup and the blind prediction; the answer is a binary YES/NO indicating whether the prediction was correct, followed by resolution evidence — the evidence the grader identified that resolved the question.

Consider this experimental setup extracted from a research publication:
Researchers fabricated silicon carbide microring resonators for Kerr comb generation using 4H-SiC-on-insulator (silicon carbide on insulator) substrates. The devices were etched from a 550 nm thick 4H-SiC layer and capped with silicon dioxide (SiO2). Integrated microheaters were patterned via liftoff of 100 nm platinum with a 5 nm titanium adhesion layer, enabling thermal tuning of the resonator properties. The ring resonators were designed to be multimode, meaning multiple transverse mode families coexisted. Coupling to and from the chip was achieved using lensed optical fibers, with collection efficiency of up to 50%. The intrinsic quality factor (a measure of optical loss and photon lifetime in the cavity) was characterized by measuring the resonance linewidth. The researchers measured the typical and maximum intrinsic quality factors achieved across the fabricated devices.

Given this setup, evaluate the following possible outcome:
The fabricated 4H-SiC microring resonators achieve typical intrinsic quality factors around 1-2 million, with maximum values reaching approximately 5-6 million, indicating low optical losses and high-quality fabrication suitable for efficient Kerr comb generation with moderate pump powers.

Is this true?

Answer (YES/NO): NO